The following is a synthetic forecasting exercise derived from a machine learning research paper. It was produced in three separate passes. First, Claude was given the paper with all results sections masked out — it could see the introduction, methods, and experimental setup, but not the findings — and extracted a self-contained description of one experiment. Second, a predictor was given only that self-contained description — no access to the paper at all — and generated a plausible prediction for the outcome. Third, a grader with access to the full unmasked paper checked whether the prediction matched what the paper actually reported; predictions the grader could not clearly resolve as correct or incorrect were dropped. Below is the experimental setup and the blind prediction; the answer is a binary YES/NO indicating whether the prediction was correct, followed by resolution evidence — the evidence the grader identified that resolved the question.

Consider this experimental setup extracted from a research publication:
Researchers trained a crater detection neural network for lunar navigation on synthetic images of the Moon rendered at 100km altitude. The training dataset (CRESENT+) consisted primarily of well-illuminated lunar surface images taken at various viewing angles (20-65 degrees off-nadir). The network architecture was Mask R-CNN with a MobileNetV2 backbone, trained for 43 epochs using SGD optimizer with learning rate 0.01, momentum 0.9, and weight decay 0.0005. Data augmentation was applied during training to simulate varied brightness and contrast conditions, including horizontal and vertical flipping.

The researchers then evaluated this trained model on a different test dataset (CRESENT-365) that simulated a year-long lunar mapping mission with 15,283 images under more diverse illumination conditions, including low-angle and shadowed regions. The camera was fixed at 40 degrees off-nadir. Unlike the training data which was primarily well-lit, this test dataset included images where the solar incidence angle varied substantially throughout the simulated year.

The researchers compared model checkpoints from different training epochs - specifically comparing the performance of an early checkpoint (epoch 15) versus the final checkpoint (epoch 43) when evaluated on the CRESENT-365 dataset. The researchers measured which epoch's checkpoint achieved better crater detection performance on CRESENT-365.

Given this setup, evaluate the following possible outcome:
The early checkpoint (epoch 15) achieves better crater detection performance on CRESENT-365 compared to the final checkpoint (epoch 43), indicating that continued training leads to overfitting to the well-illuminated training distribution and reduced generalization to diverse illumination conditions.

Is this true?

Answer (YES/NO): YES